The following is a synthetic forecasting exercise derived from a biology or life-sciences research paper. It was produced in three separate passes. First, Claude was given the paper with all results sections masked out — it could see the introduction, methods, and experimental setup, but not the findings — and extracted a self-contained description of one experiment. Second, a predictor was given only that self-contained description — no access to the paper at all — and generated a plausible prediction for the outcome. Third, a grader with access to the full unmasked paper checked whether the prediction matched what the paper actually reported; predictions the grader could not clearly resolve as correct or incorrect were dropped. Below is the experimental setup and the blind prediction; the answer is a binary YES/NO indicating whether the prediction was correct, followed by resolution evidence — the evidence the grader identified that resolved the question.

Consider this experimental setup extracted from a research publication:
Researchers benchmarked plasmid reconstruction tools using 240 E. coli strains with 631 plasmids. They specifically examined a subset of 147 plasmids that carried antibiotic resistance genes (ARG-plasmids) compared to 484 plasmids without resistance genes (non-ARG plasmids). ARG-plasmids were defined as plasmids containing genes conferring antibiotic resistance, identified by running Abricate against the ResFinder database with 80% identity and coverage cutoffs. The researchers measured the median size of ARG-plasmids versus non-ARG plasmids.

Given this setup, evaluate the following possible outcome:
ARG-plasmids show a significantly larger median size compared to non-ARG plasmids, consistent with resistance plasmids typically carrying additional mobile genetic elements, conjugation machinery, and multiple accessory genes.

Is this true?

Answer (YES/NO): YES